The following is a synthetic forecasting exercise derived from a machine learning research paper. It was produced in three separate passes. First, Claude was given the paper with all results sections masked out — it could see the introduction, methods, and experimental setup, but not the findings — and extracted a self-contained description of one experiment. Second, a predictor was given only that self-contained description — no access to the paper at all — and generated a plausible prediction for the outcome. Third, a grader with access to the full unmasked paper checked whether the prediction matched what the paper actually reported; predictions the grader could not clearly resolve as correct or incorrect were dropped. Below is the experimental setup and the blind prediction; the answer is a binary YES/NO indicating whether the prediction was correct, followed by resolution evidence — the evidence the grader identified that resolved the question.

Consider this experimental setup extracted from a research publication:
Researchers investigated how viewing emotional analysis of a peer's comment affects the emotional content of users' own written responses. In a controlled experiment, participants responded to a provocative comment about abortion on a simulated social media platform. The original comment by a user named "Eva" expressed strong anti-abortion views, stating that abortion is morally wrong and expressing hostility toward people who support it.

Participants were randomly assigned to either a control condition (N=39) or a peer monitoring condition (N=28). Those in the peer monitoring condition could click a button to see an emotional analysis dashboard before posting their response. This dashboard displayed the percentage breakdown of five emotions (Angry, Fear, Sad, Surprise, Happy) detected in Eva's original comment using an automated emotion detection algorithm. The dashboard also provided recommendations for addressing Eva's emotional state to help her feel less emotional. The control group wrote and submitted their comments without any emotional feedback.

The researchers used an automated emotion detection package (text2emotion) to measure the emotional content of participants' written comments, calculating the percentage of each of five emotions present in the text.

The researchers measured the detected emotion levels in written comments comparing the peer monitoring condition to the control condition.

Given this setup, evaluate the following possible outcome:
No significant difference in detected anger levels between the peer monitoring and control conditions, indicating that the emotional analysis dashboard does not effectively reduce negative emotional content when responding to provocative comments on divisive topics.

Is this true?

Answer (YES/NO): YES